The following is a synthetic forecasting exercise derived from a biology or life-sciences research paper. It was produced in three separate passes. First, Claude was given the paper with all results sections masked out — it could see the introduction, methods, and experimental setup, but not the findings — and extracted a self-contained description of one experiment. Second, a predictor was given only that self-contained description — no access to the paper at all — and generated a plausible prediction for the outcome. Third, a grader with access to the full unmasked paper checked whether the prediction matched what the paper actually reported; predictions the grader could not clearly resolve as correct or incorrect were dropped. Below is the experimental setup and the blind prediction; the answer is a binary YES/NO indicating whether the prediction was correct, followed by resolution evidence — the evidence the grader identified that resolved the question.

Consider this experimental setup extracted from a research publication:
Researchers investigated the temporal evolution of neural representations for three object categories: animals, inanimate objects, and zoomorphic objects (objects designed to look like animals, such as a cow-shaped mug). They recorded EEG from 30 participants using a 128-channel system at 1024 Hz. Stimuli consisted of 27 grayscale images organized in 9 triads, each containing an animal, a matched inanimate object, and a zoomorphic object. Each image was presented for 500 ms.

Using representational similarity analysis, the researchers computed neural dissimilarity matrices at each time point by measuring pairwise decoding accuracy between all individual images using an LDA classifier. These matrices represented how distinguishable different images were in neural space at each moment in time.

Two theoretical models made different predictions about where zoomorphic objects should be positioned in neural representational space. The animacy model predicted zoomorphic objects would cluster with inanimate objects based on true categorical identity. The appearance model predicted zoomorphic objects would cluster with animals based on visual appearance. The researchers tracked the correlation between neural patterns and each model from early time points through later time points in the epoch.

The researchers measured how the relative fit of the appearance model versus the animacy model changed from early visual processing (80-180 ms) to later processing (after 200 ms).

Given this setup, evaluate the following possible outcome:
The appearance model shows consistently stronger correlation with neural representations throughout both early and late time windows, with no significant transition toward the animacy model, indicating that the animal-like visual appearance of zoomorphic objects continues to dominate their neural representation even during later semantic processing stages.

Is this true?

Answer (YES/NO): NO